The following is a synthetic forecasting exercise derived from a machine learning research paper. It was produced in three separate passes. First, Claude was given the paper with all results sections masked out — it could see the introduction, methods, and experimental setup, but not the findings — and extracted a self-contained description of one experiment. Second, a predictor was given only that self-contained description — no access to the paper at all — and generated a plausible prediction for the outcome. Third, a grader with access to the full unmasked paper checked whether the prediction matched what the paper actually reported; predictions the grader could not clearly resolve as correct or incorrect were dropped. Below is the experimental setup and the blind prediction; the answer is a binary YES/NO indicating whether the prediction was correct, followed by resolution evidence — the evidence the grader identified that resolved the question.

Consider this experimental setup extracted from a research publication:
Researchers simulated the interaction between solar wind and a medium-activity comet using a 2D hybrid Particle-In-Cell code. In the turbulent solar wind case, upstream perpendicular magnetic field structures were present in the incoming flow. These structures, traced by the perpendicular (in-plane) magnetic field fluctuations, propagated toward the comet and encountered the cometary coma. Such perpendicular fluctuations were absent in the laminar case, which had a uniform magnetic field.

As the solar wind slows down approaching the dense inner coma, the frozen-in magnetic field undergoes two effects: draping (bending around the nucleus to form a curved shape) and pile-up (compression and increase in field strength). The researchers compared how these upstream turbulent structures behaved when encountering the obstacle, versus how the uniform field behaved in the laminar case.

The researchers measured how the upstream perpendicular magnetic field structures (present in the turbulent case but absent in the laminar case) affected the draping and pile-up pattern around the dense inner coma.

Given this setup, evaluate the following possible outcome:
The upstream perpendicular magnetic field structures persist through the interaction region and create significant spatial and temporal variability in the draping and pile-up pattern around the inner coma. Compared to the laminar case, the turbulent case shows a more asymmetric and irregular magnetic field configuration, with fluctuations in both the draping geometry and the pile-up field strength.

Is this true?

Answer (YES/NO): NO